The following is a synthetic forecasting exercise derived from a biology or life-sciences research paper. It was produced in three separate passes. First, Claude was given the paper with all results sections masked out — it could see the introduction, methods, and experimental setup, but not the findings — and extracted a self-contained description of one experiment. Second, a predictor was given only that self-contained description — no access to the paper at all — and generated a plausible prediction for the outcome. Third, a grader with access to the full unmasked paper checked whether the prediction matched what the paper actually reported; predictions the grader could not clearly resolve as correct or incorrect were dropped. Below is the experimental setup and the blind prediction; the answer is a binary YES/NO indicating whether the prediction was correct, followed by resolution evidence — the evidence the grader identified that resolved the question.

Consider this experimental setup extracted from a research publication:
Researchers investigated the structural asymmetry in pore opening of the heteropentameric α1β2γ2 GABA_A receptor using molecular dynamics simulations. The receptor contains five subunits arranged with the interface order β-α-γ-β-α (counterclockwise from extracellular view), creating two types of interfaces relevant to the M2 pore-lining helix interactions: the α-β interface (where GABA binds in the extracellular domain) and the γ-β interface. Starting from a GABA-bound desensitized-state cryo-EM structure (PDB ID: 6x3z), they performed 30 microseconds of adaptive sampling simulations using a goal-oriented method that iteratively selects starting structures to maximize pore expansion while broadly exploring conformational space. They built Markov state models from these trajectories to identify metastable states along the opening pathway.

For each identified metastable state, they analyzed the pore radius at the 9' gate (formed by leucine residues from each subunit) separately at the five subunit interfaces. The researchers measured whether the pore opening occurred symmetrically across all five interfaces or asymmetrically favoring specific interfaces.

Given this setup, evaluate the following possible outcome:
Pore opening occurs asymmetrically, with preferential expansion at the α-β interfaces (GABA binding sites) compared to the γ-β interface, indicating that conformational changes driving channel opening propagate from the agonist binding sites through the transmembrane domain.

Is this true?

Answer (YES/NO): YES